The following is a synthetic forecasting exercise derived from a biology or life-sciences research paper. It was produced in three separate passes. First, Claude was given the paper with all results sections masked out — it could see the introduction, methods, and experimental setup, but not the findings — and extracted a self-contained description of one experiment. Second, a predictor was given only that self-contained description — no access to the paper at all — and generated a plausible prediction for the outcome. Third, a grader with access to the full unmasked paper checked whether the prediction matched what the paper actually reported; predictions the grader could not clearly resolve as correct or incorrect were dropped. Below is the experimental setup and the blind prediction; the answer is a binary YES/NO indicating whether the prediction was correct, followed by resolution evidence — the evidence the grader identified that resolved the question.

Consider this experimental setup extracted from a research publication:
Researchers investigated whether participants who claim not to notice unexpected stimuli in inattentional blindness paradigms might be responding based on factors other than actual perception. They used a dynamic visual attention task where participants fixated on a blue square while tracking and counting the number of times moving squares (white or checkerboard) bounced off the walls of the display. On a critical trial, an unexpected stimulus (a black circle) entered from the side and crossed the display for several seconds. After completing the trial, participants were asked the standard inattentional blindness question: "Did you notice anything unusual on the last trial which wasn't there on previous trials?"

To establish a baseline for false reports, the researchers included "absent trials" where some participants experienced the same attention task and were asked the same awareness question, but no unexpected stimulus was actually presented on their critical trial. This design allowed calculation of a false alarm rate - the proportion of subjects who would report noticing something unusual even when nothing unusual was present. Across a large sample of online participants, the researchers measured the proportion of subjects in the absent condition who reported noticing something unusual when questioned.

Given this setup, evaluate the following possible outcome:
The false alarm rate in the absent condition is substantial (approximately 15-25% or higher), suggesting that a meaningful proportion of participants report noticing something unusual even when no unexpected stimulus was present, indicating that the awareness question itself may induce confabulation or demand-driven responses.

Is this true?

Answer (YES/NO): NO